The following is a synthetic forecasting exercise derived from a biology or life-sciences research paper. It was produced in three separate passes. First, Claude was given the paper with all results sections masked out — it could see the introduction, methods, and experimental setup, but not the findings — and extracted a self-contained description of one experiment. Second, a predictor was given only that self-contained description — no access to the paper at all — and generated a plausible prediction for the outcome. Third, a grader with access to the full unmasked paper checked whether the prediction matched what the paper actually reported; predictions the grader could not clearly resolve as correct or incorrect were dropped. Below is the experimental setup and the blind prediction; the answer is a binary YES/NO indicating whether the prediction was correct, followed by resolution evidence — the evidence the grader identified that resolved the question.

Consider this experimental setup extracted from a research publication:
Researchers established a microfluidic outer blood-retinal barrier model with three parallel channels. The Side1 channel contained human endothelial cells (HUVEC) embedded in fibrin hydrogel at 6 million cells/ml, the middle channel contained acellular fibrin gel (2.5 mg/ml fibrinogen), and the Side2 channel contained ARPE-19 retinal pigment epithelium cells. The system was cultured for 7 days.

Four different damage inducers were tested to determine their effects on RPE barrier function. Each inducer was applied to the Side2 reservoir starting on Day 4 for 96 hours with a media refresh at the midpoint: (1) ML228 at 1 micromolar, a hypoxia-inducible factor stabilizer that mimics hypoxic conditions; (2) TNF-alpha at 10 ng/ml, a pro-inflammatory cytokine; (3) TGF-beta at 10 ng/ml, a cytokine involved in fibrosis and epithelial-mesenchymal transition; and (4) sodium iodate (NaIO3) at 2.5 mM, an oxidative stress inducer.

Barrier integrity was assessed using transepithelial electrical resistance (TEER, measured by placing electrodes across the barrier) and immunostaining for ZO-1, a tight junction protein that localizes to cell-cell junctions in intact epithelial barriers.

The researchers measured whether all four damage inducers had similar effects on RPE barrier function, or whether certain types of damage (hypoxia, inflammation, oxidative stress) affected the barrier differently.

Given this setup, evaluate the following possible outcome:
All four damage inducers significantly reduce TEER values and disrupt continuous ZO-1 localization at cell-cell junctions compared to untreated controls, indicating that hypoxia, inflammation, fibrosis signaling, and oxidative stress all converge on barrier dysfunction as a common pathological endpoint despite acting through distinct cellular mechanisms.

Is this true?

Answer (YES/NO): YES